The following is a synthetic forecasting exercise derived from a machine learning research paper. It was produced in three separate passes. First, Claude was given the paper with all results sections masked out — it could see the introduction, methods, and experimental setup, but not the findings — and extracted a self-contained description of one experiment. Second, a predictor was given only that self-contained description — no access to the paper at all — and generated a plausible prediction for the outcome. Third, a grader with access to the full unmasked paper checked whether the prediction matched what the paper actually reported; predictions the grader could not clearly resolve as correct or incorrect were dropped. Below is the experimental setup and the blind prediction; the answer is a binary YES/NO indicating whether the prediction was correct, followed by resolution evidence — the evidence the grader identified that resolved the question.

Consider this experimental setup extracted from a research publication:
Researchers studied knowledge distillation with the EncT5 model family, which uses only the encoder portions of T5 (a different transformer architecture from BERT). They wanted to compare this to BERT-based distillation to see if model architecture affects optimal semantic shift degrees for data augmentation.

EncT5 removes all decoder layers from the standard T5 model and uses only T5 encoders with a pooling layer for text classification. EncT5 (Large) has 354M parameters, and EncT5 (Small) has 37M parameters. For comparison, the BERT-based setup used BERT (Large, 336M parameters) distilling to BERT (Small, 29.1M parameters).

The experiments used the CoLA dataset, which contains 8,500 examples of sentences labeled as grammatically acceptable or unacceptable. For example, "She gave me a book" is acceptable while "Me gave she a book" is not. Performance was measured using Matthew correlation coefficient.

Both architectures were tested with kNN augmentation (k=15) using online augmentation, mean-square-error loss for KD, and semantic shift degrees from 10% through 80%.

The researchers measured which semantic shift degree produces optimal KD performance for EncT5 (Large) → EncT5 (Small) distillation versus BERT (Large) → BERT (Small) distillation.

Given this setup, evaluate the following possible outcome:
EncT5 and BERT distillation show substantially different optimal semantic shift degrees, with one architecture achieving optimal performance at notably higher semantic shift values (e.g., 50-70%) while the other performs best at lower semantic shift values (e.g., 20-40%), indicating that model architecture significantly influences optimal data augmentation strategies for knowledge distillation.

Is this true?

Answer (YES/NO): YES